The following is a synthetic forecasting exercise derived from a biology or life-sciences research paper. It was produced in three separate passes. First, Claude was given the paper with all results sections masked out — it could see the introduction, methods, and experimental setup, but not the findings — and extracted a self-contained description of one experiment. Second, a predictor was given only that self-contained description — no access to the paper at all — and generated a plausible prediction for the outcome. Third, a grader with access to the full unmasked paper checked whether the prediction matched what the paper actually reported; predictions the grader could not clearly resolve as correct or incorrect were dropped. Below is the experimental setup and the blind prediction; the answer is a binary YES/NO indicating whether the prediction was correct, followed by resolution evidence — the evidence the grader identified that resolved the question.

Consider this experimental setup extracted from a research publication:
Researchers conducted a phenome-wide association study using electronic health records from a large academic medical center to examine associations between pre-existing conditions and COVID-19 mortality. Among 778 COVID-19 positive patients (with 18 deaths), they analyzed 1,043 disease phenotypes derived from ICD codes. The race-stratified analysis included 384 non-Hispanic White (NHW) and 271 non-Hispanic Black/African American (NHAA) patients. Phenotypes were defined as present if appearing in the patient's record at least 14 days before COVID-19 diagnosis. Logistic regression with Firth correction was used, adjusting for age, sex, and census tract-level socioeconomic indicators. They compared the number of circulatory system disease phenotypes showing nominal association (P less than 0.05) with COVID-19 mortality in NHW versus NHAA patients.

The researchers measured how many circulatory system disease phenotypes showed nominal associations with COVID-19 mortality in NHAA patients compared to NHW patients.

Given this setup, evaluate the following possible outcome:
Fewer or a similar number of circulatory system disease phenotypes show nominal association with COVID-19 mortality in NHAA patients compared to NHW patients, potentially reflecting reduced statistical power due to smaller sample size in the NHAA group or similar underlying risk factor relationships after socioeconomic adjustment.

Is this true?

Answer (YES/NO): NO